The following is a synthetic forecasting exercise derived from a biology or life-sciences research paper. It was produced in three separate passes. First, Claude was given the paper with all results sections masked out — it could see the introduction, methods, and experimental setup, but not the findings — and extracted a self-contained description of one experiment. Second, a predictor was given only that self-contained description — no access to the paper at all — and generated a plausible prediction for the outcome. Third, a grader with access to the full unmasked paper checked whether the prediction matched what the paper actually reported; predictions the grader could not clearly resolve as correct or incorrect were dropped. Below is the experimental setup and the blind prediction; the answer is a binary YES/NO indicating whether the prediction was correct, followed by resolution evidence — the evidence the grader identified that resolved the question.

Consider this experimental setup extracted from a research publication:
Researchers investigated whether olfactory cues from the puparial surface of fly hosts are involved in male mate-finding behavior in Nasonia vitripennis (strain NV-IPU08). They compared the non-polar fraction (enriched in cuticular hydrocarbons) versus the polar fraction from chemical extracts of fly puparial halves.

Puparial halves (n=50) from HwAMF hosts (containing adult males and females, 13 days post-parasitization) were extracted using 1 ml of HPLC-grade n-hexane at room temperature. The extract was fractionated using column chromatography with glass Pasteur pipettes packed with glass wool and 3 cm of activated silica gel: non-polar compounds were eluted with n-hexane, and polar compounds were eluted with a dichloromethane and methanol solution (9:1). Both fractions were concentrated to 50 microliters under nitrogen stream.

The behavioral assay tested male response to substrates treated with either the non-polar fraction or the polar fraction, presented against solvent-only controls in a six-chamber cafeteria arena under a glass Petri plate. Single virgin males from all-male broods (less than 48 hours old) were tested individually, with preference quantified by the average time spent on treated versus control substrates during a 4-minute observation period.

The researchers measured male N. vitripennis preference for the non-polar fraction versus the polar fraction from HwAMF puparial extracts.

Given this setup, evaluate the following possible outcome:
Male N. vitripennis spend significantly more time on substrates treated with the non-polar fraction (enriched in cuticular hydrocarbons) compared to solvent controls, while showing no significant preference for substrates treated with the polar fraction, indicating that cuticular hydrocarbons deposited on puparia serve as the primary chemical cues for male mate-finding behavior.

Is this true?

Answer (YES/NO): YES